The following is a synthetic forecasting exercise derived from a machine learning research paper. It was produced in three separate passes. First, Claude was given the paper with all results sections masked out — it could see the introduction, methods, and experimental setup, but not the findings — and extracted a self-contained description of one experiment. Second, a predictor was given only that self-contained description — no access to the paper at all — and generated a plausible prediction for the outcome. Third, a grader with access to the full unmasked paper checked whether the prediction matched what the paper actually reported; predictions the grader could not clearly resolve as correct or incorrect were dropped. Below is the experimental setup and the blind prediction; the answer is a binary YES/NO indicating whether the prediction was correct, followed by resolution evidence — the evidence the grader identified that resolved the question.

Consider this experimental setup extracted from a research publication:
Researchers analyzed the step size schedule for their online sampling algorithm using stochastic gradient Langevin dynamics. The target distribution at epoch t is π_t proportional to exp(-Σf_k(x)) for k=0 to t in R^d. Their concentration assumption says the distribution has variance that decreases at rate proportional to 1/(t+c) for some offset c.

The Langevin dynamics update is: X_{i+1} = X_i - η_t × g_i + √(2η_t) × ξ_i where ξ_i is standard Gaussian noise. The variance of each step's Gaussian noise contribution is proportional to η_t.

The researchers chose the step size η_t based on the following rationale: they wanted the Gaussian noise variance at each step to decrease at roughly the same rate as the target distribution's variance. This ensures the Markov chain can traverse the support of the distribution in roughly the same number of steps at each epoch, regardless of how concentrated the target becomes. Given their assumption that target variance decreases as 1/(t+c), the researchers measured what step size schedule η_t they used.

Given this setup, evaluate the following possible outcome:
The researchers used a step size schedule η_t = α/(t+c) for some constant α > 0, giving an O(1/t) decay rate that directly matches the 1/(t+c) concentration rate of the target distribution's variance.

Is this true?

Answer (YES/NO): YES